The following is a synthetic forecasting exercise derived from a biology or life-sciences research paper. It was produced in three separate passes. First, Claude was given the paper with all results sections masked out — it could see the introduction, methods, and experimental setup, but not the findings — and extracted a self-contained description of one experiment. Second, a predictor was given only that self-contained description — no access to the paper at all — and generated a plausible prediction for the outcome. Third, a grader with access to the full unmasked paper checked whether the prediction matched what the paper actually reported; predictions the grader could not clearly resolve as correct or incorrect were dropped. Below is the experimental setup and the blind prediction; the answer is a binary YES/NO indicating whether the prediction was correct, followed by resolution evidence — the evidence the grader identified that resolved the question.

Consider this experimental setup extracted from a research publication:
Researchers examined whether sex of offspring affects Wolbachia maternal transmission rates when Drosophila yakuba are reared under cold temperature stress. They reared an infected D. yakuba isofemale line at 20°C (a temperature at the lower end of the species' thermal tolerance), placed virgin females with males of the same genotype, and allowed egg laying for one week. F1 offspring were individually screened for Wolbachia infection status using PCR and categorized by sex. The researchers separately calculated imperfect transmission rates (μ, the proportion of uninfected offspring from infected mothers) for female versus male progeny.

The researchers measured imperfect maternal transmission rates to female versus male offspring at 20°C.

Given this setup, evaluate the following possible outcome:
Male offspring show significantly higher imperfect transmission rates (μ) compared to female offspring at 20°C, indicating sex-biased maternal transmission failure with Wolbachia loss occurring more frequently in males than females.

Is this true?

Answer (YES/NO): NO